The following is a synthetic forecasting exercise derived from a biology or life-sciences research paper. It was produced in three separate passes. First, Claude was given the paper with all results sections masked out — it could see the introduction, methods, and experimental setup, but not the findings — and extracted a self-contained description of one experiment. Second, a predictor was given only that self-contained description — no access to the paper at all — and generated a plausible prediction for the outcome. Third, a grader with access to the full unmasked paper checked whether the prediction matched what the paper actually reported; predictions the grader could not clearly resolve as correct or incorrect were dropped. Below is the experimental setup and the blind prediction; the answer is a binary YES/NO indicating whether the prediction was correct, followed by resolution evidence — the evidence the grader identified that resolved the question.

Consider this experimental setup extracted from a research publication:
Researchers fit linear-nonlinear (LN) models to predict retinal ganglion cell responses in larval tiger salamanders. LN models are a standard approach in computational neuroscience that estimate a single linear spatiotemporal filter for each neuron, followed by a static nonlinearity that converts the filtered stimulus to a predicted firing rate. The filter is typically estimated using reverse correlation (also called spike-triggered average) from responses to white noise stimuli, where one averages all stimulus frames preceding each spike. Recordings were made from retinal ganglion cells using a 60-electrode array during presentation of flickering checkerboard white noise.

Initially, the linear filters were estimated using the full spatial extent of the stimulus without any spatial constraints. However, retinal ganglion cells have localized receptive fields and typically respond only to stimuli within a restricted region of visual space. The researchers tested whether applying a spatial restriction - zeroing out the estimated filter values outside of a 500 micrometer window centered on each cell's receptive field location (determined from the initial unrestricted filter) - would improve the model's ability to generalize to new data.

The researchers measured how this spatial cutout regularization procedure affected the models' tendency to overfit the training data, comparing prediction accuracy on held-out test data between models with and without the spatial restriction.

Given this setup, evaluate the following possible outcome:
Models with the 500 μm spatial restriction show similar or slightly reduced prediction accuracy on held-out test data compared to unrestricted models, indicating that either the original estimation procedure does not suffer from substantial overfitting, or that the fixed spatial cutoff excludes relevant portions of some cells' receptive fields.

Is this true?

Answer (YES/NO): NO